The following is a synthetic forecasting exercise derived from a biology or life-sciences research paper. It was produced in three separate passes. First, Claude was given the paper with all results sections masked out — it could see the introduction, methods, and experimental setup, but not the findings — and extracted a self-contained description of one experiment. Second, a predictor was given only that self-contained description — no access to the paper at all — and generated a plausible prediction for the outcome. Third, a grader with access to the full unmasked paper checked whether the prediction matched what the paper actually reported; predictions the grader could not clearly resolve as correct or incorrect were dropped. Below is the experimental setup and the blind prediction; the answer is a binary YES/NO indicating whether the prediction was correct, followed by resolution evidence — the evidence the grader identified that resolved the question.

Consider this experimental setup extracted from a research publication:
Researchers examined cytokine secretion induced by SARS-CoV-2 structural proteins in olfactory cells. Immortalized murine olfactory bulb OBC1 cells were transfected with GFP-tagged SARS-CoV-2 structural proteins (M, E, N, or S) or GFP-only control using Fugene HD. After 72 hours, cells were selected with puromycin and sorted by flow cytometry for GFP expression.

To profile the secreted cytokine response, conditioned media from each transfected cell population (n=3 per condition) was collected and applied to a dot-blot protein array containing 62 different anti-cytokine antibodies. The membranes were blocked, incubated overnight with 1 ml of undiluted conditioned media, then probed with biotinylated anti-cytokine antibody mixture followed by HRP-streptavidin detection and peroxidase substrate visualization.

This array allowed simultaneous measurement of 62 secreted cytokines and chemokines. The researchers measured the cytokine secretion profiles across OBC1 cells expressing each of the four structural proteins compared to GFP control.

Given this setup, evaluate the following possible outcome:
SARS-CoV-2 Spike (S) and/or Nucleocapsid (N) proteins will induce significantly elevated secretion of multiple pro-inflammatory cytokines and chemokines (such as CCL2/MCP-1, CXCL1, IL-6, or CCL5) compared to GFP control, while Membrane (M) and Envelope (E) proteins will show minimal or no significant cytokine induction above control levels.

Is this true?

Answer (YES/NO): NO